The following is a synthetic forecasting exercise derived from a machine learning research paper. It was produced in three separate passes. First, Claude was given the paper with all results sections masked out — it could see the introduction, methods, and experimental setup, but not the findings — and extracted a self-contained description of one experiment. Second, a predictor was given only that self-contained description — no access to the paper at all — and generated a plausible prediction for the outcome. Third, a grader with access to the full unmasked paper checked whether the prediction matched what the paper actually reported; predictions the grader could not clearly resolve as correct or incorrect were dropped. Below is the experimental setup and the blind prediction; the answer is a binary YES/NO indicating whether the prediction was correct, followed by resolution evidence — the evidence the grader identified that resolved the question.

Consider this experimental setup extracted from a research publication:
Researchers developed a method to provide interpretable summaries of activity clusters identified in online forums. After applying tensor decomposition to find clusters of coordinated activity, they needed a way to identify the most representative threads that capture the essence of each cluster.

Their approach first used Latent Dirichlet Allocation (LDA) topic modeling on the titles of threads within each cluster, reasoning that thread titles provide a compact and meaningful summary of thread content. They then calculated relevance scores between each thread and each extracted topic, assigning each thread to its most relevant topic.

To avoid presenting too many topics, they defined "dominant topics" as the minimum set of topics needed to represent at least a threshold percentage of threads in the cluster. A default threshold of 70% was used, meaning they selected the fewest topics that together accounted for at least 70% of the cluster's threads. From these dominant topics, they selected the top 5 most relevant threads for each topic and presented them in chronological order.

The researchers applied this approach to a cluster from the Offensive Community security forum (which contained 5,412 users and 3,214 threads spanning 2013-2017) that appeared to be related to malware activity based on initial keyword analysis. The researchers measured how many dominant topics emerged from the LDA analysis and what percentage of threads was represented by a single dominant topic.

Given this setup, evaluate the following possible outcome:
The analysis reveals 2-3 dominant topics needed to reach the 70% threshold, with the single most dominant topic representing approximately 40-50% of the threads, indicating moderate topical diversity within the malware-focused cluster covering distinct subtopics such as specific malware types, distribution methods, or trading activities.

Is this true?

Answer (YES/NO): NO